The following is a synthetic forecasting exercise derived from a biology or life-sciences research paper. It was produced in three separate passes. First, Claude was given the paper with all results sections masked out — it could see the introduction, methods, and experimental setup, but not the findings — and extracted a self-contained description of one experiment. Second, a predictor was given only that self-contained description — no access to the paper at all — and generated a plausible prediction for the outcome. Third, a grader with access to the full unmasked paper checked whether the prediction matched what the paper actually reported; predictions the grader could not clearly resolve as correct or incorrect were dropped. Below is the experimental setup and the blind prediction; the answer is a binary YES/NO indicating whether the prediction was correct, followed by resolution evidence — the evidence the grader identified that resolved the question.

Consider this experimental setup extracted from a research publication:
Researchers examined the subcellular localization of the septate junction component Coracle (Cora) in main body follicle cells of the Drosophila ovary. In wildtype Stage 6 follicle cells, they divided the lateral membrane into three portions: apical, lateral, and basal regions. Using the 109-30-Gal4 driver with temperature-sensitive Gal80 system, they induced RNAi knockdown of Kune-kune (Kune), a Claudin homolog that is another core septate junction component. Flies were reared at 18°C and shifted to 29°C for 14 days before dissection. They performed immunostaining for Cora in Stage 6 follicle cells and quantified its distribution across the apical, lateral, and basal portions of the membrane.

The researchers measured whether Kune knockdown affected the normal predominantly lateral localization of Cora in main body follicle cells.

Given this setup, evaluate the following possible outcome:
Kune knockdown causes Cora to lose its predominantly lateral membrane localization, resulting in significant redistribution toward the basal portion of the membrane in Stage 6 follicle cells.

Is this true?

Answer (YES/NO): NO